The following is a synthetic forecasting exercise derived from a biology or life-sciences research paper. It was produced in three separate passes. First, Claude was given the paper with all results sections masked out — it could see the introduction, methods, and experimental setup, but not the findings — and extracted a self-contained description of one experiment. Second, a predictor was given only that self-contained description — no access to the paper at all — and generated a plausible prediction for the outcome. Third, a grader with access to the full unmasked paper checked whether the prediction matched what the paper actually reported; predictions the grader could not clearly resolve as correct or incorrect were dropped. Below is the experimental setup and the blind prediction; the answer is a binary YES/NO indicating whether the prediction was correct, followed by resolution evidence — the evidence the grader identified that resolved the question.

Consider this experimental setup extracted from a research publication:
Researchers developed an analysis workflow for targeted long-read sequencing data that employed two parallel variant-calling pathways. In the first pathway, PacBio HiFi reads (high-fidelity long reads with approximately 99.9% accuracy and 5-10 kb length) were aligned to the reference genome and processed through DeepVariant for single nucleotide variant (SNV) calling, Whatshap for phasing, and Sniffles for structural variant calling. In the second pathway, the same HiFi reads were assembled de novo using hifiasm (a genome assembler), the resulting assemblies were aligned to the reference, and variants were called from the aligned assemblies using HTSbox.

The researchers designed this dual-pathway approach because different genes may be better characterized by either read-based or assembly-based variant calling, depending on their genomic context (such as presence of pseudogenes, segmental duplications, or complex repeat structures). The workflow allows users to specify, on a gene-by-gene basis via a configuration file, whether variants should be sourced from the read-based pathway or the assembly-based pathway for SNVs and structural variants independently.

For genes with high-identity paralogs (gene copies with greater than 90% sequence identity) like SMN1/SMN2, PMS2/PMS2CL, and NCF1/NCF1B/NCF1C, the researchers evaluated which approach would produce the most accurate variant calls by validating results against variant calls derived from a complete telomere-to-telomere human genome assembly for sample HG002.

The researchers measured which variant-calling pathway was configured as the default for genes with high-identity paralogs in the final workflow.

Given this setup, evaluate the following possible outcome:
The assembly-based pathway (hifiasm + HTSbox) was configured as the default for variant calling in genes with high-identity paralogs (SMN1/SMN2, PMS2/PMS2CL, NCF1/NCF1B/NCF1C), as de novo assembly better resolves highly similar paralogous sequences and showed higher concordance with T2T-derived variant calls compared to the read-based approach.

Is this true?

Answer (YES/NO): NO